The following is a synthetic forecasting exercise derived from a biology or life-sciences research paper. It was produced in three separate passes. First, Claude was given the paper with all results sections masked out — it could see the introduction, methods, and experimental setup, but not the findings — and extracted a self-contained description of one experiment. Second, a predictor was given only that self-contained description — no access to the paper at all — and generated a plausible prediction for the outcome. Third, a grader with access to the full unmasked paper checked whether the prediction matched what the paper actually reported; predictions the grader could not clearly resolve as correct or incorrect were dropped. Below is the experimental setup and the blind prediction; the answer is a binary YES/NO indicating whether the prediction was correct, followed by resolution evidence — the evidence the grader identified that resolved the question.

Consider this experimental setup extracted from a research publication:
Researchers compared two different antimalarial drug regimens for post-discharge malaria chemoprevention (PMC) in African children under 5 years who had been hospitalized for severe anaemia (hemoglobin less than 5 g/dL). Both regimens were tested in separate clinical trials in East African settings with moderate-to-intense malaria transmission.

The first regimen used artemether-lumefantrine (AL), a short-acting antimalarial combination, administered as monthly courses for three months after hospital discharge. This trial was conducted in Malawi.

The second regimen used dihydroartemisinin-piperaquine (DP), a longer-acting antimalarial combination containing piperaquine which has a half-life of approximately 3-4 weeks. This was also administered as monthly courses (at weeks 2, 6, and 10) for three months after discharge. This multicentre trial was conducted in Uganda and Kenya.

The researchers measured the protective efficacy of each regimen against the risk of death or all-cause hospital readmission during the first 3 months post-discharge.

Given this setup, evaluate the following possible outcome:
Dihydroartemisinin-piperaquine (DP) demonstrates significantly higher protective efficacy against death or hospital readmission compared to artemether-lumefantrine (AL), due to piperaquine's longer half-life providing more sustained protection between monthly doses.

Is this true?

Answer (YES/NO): YES